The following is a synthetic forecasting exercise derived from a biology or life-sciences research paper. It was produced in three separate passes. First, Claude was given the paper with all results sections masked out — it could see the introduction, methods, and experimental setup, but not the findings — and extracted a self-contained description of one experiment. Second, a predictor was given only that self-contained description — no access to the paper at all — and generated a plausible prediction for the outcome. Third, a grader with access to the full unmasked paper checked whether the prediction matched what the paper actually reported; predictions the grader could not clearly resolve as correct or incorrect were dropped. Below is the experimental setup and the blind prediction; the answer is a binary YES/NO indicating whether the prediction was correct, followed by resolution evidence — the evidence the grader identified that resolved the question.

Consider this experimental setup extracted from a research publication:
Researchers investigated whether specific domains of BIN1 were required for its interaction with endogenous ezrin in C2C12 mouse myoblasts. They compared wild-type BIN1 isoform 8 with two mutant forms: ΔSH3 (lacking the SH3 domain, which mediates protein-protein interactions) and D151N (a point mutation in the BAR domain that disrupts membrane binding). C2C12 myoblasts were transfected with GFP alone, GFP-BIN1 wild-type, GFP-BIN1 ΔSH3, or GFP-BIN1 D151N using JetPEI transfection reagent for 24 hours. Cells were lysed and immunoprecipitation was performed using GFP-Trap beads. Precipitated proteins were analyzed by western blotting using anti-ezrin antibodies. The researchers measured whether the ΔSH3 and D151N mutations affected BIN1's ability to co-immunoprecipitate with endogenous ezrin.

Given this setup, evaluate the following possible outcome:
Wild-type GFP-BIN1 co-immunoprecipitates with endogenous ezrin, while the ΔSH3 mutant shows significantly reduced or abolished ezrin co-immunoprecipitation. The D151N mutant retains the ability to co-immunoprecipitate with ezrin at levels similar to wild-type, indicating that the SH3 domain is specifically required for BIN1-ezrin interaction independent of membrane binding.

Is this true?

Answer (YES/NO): YES